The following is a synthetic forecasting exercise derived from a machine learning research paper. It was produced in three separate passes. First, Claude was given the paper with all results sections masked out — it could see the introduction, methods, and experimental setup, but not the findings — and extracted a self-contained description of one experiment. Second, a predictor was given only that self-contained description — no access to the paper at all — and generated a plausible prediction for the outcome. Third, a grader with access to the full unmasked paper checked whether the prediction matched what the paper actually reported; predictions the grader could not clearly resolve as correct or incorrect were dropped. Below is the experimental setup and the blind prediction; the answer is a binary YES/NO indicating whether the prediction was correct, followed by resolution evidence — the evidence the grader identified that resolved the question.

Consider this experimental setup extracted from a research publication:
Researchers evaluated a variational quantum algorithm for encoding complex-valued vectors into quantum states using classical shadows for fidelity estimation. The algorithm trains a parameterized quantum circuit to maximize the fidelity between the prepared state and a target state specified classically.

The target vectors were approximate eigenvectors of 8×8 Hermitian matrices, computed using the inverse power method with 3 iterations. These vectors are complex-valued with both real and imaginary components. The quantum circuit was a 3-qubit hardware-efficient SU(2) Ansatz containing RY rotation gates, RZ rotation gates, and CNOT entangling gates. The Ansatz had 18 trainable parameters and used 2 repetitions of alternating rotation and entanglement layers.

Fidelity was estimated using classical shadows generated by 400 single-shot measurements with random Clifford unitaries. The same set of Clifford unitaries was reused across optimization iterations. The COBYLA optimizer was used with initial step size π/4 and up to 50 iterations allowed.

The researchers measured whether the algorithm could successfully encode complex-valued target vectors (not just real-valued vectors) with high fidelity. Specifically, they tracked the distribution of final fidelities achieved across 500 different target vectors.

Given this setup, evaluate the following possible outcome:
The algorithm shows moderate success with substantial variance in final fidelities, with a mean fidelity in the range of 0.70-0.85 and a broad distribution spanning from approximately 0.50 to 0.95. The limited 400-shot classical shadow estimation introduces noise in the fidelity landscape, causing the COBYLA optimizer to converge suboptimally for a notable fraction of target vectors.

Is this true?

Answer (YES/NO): NO